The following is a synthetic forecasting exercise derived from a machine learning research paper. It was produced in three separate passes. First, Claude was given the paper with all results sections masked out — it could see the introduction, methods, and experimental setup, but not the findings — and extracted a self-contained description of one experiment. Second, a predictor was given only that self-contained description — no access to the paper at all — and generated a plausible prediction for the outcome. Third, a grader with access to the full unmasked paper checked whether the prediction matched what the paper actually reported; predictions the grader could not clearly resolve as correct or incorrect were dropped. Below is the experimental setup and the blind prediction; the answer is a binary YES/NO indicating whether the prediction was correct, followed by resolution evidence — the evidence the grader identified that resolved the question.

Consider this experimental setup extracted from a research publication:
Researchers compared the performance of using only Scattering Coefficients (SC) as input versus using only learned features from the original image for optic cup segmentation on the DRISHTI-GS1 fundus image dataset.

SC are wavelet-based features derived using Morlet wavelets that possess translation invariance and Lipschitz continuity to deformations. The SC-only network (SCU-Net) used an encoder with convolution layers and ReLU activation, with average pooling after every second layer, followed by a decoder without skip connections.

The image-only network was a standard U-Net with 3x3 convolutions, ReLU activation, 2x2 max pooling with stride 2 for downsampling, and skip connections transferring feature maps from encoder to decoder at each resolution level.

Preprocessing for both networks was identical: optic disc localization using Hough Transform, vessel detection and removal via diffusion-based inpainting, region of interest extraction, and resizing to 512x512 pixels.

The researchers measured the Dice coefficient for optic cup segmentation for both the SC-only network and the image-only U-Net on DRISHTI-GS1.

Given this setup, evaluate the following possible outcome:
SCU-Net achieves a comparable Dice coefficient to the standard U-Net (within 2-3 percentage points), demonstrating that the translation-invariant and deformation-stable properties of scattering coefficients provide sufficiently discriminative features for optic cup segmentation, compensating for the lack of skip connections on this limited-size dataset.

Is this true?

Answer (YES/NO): NO